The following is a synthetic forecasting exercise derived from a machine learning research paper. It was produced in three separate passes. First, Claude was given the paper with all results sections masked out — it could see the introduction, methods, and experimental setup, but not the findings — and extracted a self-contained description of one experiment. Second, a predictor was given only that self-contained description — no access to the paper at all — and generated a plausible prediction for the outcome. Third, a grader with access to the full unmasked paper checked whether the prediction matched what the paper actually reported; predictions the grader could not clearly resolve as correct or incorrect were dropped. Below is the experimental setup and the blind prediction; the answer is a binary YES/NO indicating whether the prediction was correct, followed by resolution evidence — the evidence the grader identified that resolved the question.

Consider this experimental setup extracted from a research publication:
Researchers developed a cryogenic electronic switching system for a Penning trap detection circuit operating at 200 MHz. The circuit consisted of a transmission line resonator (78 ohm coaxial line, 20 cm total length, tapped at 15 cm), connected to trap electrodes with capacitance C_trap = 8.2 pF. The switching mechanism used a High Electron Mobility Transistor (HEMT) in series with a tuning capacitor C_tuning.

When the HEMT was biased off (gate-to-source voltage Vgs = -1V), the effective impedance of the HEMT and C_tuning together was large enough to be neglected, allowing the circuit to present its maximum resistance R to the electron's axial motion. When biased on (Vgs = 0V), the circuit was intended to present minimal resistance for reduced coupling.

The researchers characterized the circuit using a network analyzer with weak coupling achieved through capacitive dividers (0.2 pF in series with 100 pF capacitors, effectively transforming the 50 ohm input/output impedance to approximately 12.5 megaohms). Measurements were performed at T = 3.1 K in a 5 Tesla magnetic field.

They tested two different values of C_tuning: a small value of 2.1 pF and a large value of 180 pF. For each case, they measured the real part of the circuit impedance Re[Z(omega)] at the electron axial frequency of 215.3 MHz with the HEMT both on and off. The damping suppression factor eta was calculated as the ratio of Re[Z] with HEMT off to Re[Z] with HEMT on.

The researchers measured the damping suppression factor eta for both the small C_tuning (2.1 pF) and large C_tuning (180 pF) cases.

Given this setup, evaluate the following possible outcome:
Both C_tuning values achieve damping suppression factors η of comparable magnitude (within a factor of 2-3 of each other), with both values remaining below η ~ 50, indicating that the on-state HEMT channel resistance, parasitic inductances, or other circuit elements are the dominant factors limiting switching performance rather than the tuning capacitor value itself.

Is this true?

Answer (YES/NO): NO